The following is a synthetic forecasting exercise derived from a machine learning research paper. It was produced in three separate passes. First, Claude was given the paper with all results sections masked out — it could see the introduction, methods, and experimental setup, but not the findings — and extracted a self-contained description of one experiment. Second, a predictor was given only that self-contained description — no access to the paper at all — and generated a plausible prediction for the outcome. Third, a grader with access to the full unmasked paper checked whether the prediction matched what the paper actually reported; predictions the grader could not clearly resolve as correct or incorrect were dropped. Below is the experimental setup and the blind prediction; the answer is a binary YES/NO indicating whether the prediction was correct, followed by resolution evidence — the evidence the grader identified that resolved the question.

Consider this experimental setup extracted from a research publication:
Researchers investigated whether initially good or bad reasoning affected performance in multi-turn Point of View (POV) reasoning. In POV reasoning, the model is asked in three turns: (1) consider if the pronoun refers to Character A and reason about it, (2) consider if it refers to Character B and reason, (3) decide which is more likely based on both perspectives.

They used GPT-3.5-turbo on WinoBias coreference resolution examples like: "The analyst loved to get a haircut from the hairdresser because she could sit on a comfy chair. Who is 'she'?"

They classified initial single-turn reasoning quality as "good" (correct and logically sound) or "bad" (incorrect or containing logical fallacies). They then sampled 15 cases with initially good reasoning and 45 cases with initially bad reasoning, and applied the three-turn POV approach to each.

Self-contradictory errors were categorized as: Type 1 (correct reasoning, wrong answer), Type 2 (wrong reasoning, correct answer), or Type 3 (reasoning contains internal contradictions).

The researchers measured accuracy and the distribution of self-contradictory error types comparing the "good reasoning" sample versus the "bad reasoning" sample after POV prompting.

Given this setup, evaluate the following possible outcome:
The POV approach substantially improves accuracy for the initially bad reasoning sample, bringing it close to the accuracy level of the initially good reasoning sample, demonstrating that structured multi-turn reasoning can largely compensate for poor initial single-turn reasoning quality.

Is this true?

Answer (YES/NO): NO